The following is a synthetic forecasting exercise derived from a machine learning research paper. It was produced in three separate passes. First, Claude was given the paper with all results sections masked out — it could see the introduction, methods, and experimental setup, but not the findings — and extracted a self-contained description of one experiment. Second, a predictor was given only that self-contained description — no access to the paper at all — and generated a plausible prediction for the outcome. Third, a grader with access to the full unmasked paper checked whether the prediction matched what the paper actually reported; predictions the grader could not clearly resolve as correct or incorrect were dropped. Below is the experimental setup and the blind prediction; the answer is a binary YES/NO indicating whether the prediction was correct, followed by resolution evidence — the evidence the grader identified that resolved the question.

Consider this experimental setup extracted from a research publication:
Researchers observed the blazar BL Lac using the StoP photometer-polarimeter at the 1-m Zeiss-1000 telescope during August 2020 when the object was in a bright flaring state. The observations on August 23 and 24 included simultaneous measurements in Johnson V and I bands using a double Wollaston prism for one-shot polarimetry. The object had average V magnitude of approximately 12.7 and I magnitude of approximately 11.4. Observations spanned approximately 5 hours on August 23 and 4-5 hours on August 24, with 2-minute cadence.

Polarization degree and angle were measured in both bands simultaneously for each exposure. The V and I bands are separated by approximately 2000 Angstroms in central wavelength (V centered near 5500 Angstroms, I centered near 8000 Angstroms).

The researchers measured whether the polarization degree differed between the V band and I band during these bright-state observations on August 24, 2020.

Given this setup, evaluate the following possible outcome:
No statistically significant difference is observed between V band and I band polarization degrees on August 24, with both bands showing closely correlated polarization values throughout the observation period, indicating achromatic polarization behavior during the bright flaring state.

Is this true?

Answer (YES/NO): NO